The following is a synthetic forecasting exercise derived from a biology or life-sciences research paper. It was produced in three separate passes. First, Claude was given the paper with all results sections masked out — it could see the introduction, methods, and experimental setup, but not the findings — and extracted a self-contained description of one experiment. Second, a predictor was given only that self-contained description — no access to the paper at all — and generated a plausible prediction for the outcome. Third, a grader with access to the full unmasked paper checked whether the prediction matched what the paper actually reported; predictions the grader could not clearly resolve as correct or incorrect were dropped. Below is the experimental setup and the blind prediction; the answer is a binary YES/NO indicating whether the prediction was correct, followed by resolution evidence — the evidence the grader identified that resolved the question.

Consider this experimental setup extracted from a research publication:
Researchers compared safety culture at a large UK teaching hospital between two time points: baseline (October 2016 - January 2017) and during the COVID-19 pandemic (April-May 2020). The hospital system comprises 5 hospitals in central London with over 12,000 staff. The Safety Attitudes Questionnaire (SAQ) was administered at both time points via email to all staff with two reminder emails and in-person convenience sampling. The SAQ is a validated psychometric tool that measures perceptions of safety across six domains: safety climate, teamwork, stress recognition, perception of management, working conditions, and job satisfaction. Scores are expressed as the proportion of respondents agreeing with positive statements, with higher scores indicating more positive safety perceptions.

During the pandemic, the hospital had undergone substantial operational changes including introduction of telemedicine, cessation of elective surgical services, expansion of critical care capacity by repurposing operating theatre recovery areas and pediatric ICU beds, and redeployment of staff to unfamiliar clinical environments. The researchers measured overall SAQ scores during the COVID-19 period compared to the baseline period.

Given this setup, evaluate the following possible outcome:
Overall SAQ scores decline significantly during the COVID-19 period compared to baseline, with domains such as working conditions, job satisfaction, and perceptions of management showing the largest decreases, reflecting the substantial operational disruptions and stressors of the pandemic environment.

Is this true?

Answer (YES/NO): NO